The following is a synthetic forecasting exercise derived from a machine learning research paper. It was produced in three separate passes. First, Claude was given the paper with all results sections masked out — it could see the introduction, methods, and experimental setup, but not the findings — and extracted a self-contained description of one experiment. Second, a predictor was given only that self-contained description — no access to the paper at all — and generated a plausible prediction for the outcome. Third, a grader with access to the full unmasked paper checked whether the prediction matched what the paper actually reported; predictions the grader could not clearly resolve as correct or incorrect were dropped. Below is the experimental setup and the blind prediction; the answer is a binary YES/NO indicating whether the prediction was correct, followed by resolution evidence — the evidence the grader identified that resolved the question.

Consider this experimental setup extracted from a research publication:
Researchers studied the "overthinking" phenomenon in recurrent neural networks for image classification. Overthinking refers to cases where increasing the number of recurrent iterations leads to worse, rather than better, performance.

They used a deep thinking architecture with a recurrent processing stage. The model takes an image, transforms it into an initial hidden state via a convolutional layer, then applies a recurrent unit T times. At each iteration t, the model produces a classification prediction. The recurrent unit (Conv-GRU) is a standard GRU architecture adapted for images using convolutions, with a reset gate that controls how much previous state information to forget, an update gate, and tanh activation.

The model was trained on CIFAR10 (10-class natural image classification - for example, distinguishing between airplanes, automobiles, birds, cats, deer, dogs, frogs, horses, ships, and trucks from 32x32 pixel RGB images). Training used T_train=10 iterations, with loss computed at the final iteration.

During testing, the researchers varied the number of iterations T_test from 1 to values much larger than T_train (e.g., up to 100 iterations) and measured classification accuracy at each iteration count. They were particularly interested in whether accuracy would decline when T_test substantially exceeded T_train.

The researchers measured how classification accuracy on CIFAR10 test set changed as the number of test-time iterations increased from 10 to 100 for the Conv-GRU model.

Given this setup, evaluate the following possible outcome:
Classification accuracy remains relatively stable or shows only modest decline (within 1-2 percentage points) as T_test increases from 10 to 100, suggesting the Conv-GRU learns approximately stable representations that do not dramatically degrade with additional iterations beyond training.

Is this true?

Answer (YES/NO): NO